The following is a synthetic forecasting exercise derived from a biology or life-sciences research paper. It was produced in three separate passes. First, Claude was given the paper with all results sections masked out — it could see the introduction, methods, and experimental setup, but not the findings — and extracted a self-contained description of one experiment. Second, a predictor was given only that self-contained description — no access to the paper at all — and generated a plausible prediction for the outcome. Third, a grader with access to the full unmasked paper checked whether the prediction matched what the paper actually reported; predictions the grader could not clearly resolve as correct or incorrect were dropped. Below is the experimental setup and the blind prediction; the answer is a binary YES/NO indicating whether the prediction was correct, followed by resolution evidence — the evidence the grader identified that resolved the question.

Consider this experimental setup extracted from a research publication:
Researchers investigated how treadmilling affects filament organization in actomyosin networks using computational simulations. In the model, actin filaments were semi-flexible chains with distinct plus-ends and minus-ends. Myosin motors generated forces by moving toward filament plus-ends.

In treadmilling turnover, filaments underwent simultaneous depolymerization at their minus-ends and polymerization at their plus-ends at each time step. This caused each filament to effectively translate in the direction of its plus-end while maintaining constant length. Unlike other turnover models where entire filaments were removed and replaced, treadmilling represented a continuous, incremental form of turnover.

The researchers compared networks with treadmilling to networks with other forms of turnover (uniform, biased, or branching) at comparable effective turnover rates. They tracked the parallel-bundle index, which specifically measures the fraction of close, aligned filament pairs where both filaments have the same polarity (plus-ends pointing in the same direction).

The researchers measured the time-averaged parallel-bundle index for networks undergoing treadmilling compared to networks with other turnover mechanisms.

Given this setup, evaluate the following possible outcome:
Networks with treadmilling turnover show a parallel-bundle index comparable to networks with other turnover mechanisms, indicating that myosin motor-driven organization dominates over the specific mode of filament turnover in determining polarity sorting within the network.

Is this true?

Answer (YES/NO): NO